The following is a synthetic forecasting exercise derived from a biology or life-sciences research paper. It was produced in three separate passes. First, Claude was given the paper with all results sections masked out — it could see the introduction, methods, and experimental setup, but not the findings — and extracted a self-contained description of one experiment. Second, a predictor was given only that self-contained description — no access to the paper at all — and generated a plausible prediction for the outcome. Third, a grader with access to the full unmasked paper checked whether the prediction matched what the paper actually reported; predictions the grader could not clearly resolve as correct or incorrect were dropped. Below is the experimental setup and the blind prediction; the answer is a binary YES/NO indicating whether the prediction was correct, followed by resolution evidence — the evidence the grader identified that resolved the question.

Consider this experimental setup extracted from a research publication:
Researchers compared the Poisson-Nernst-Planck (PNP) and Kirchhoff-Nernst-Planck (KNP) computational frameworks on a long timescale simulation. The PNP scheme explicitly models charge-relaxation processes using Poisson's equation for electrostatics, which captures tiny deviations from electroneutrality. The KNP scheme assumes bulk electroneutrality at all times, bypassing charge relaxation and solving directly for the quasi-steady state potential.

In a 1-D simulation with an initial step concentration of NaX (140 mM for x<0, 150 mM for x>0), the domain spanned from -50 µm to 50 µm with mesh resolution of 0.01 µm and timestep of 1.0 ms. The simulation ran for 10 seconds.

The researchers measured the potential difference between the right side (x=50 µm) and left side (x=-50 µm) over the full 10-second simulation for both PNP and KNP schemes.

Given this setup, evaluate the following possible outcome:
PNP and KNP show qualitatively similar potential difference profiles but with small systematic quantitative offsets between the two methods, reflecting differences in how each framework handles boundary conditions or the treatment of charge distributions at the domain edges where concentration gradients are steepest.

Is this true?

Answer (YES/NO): NO